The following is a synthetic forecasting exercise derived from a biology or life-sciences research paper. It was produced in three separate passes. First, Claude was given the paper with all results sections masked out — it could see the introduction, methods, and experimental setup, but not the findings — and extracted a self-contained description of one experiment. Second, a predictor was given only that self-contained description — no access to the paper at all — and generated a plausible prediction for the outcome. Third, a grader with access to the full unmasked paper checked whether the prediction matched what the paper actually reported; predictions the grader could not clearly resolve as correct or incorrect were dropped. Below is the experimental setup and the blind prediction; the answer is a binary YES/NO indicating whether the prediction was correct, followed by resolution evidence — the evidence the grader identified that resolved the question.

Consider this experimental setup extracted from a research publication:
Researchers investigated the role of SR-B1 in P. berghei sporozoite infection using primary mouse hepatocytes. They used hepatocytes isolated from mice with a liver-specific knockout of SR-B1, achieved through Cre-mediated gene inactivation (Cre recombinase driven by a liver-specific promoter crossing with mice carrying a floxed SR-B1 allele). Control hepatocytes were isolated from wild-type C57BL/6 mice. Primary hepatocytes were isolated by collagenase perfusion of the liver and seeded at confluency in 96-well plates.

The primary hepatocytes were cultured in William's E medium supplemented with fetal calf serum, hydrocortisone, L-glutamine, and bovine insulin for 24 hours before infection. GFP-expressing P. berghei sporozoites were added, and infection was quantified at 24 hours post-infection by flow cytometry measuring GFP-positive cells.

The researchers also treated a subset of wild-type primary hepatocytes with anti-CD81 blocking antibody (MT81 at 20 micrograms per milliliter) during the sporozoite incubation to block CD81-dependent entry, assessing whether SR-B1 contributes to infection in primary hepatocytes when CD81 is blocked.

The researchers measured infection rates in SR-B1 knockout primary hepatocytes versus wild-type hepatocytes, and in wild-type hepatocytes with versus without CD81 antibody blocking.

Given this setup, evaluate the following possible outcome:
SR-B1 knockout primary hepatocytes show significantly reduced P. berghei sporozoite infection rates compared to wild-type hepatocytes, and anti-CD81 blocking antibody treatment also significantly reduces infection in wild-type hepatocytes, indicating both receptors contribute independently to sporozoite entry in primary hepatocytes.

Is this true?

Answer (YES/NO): NO